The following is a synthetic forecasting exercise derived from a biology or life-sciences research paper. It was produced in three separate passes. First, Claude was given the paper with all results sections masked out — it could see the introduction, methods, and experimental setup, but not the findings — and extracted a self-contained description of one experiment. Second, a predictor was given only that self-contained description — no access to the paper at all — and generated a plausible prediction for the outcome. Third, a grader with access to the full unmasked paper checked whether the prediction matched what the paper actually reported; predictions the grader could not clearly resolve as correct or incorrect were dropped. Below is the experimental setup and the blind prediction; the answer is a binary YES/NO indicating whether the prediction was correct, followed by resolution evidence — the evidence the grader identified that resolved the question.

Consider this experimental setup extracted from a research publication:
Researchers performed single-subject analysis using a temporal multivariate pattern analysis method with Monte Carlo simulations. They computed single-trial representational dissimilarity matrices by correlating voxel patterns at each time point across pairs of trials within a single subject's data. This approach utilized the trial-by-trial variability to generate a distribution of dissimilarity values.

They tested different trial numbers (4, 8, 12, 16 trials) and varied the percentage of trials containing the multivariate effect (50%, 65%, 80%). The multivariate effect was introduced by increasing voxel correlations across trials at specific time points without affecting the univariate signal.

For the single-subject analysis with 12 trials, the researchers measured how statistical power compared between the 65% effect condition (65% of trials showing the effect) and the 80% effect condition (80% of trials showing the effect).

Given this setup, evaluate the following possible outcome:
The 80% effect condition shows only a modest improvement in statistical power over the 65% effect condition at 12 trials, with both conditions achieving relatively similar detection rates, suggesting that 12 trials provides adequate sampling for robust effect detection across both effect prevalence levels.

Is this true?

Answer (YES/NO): NO